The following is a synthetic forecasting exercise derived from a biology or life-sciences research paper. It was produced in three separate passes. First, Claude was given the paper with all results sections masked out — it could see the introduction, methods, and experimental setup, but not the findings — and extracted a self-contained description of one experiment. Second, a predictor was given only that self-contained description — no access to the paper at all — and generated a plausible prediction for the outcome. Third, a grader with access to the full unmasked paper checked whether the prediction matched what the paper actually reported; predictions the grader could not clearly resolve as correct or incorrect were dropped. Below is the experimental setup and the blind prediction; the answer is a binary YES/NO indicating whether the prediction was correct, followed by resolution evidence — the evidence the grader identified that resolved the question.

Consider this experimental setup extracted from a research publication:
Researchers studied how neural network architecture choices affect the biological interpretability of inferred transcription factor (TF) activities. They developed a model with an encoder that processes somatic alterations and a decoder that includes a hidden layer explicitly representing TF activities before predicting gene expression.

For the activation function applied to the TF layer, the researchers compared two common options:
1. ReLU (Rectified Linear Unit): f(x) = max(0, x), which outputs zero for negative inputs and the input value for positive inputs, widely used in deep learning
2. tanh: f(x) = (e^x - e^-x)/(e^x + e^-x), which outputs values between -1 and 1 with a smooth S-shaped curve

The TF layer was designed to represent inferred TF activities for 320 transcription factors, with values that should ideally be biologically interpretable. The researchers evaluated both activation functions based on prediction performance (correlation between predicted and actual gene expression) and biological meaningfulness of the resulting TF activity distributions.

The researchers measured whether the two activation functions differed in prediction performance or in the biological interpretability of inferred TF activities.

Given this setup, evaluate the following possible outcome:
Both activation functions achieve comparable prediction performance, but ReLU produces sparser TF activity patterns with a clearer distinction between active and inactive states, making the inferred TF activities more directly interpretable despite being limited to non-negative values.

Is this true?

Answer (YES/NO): NO